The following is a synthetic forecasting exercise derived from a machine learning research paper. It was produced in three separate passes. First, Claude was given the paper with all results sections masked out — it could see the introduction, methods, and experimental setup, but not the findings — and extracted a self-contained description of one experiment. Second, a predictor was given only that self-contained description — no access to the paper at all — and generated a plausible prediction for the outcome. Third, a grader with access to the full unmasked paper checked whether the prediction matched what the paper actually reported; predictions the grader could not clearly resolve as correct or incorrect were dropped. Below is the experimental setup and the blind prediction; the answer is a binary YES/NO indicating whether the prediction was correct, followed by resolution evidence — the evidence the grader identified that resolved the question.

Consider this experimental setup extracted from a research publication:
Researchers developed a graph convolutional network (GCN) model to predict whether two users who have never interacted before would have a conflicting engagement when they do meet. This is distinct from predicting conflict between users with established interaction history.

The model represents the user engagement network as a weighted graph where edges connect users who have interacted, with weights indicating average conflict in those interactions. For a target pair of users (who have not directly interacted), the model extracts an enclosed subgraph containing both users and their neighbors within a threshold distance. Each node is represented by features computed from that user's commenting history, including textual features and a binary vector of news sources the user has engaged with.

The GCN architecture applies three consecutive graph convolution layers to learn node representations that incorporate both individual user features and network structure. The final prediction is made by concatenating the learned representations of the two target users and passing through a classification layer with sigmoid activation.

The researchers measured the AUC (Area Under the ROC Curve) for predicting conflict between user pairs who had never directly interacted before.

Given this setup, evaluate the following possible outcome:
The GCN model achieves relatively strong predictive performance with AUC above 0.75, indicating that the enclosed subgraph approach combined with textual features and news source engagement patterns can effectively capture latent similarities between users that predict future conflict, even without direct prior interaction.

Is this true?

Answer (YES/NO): NO